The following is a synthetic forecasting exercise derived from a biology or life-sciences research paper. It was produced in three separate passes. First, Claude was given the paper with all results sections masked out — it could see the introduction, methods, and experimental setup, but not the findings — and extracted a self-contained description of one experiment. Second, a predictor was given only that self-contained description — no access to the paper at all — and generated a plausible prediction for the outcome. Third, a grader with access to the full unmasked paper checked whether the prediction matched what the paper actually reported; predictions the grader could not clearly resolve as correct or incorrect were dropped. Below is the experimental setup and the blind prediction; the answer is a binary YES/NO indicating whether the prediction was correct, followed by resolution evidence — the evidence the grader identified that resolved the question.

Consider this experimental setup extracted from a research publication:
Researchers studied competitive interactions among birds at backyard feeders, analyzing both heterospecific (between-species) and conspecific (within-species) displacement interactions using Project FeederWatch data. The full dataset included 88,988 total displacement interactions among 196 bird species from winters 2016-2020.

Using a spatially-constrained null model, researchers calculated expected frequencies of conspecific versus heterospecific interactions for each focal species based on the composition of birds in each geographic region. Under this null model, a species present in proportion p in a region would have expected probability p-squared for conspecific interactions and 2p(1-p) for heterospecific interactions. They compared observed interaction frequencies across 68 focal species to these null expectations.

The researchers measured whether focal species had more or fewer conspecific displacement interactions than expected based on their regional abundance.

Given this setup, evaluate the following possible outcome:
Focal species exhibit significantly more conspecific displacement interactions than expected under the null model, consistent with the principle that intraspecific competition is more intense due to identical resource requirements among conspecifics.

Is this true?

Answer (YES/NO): YES